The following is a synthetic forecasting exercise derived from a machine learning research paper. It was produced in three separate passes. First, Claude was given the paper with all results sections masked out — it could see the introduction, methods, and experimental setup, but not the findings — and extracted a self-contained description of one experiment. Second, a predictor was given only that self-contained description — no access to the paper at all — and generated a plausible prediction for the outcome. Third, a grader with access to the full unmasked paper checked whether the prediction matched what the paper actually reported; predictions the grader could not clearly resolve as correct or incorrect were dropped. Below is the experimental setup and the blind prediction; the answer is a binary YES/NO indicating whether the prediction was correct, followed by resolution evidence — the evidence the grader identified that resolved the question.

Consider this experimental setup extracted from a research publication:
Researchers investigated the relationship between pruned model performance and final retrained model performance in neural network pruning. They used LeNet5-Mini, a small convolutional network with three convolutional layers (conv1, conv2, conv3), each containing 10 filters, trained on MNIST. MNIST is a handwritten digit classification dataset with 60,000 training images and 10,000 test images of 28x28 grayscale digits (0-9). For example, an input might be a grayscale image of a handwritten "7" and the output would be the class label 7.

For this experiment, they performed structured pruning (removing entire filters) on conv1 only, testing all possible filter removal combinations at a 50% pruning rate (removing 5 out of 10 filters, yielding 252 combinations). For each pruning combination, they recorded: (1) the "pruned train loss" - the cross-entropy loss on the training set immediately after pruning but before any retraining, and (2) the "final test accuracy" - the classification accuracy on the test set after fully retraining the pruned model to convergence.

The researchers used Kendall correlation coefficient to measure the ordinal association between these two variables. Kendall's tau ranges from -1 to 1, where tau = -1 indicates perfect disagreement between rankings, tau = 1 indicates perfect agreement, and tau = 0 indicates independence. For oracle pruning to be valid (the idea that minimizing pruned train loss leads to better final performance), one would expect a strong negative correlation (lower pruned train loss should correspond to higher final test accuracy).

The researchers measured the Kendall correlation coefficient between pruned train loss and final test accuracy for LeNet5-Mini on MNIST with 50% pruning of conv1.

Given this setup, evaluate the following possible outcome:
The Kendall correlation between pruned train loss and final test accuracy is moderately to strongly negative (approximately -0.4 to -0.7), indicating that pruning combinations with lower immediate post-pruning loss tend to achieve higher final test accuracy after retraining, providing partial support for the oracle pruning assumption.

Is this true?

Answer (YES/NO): YES